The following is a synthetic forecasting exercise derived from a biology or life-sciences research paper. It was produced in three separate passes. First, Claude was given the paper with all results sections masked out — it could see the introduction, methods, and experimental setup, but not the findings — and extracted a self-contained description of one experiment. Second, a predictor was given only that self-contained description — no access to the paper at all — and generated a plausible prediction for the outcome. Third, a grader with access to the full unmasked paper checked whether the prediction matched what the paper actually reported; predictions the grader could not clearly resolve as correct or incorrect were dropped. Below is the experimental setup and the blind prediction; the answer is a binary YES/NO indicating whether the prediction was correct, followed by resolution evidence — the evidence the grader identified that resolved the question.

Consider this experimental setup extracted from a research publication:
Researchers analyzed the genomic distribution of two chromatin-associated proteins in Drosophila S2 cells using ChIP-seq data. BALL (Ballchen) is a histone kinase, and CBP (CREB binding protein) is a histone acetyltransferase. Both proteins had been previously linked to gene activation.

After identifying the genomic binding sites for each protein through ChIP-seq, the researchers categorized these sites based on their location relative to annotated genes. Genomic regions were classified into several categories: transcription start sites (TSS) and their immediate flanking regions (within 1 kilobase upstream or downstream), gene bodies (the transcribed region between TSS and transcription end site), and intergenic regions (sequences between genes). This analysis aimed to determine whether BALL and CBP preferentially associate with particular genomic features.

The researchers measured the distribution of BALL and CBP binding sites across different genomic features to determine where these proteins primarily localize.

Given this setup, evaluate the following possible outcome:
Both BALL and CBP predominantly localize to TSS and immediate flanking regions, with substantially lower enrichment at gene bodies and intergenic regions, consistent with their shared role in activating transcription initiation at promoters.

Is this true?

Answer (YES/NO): YES